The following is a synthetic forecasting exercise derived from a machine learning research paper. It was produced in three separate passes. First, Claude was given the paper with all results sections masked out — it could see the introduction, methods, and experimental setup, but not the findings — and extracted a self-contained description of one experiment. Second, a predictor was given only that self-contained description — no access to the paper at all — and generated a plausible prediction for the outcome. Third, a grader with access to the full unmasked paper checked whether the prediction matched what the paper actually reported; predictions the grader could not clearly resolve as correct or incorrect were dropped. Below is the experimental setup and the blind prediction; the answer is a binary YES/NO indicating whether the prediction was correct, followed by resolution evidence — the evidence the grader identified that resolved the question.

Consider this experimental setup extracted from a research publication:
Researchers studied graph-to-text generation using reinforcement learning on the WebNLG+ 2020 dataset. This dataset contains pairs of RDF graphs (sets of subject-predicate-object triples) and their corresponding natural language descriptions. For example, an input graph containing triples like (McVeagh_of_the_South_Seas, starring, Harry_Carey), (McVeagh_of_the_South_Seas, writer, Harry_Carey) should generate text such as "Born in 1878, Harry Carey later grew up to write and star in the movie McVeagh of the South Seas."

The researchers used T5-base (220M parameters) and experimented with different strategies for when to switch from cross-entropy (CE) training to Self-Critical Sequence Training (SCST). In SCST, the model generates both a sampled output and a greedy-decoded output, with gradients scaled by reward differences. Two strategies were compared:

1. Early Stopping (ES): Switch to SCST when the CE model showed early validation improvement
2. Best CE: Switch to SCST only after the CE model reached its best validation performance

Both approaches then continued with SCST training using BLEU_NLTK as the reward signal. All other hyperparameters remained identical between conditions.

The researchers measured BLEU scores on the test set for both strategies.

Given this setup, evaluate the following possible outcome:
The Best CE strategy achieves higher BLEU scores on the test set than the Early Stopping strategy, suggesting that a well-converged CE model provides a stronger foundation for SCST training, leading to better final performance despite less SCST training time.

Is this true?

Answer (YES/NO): NO